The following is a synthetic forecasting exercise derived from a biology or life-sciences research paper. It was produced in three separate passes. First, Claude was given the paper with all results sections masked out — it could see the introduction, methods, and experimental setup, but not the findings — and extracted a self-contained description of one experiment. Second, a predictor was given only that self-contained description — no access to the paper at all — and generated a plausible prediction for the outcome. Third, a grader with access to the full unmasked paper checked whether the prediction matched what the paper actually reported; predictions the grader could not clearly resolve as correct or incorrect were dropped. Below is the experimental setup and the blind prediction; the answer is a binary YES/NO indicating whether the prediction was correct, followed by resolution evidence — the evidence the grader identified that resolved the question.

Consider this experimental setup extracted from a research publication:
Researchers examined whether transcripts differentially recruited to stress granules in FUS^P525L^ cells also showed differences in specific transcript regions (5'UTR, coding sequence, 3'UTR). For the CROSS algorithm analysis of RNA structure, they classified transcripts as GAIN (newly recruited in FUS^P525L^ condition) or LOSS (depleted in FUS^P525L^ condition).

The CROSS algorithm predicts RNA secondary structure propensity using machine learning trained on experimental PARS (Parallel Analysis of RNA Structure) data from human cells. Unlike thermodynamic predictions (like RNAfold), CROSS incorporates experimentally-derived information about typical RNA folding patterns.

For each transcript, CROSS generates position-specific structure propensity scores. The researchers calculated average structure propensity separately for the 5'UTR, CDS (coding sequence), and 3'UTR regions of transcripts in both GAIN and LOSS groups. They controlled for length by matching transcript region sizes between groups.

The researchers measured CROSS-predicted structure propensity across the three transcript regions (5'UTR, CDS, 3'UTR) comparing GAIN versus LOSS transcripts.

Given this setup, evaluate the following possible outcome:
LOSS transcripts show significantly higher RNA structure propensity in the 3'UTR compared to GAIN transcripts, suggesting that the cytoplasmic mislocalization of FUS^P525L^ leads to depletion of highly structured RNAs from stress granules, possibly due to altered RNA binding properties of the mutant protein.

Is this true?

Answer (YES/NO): NO